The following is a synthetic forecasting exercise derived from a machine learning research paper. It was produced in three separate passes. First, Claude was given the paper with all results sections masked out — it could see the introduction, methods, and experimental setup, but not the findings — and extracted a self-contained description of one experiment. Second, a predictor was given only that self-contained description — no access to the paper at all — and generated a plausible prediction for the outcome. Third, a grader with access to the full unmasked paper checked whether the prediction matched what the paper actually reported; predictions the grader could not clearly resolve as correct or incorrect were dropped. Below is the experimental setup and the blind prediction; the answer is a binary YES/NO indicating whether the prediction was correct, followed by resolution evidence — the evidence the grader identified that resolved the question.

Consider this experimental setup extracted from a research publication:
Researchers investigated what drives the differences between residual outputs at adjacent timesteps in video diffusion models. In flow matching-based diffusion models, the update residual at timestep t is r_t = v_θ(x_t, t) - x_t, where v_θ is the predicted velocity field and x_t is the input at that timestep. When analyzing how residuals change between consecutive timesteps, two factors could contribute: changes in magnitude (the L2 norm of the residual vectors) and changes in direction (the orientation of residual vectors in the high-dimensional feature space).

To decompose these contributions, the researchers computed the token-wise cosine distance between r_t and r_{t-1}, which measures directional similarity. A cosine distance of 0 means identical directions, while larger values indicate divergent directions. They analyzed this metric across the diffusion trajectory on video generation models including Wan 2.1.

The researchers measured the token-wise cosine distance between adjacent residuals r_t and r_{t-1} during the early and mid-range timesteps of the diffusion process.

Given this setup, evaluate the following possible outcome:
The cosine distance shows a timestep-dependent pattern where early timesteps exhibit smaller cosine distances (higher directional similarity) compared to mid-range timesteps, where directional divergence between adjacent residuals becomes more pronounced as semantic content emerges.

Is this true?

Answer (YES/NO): NO